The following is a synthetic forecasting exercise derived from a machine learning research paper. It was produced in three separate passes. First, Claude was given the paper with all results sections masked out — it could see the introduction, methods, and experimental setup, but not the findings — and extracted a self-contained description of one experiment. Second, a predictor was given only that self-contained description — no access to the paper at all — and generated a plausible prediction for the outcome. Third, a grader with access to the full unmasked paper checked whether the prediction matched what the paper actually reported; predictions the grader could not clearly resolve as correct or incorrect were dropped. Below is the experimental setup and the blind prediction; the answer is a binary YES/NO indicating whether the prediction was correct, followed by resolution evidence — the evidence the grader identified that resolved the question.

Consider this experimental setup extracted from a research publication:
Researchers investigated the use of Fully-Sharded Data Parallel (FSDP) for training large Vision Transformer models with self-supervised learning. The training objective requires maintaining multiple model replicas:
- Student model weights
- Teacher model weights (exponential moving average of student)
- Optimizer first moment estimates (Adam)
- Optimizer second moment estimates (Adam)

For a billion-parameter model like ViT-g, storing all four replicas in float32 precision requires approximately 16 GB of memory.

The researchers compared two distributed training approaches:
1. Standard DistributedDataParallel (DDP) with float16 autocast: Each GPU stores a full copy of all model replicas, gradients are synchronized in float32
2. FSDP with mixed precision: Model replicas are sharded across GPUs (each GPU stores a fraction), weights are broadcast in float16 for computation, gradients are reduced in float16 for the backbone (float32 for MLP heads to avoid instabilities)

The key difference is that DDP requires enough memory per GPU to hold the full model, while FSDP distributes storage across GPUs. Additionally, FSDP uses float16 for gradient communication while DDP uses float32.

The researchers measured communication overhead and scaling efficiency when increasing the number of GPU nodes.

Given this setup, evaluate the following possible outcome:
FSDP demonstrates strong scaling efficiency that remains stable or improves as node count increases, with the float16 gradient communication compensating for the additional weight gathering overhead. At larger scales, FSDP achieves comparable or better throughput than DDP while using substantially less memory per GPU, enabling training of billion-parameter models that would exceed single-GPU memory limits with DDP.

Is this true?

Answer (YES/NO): YES